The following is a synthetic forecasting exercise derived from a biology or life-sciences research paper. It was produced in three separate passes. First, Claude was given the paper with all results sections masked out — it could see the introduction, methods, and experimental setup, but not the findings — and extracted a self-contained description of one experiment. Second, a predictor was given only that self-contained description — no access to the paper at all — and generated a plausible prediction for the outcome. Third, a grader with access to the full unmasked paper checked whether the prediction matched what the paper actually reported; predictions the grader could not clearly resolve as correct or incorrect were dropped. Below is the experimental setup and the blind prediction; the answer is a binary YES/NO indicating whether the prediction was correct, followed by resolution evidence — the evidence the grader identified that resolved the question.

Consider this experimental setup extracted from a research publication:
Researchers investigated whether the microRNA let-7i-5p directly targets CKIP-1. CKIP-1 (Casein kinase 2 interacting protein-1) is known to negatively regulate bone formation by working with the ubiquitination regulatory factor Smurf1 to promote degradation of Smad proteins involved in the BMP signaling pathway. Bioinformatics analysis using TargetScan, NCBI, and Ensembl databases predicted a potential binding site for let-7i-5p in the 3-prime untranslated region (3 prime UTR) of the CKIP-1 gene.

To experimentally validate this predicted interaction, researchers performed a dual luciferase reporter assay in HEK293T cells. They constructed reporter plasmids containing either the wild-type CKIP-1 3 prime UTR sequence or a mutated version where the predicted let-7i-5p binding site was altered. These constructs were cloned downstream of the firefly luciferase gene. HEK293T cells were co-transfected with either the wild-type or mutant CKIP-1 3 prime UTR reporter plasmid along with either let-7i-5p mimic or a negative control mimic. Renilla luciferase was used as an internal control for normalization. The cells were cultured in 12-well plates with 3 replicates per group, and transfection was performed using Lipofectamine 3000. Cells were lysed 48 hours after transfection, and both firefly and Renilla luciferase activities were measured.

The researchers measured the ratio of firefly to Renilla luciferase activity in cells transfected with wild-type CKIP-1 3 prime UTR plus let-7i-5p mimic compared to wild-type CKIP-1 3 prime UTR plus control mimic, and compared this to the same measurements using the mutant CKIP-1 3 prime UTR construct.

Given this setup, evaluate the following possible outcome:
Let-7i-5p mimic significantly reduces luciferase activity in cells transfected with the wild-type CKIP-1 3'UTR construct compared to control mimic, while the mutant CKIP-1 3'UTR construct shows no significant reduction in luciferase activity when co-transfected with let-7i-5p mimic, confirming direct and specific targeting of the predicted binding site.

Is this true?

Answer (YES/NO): YES